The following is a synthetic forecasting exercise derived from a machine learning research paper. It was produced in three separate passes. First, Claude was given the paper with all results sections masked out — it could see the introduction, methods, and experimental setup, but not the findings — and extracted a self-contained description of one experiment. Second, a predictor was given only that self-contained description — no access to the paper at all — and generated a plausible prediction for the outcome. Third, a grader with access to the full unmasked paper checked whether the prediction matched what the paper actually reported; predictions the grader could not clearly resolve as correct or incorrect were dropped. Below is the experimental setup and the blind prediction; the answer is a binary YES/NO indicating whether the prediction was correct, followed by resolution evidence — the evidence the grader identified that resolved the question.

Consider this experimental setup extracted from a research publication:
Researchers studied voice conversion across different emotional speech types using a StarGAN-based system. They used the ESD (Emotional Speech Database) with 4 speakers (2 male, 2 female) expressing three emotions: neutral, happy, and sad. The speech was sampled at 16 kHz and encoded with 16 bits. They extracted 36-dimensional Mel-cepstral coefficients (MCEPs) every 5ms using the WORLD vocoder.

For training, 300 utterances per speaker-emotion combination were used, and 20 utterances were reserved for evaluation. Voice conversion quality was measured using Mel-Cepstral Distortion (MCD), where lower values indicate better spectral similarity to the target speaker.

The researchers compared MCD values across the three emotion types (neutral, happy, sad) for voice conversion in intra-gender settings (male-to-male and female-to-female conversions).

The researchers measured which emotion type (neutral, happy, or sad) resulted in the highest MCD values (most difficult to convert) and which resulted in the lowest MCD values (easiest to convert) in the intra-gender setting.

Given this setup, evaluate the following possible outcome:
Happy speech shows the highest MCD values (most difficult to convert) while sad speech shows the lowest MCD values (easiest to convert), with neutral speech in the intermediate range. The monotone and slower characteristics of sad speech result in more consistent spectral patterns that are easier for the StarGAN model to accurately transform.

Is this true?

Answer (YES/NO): NO